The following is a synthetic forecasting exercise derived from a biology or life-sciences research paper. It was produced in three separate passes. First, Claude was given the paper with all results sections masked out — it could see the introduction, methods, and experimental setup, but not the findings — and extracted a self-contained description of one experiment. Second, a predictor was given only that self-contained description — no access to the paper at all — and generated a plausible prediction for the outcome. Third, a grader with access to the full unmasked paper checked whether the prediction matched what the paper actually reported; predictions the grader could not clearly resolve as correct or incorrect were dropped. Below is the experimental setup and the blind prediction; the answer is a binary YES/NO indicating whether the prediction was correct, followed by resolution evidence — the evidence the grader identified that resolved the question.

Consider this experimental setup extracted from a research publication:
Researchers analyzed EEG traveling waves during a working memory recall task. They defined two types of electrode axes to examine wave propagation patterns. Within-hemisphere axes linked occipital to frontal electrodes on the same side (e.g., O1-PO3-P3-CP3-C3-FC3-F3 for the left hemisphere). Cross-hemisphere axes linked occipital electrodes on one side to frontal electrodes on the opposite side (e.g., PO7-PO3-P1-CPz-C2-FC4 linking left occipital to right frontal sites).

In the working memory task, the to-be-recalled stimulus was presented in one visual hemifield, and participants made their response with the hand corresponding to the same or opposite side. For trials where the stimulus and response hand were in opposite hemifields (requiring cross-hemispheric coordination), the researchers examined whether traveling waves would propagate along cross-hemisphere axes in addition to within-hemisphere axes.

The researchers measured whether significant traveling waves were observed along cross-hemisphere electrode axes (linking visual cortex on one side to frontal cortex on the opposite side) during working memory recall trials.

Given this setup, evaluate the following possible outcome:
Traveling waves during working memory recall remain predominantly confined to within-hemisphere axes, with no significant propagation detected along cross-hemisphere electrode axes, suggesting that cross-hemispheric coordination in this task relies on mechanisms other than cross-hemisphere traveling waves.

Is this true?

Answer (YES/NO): YES